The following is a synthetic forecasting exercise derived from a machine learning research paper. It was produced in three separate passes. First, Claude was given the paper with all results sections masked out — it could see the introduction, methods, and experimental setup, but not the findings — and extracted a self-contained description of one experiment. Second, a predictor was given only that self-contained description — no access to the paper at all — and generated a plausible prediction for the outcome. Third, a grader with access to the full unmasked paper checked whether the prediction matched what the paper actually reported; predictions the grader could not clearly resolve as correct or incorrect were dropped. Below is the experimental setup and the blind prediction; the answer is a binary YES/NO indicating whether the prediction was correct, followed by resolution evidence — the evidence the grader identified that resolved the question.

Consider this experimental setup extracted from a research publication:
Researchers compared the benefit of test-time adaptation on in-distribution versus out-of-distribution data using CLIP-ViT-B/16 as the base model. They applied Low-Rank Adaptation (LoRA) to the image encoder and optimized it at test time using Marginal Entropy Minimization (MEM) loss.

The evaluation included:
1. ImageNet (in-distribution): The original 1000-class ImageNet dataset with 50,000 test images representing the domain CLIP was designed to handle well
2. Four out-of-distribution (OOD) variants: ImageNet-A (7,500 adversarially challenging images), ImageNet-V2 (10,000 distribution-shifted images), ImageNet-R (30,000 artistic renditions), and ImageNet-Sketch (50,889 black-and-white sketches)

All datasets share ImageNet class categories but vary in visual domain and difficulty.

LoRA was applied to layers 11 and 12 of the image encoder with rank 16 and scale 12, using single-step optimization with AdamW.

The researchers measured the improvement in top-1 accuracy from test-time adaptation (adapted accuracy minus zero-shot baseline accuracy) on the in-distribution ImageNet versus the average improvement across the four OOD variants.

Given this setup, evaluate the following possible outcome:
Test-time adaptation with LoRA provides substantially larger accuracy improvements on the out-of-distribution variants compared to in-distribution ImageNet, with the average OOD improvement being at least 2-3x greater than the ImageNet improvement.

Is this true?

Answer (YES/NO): YES